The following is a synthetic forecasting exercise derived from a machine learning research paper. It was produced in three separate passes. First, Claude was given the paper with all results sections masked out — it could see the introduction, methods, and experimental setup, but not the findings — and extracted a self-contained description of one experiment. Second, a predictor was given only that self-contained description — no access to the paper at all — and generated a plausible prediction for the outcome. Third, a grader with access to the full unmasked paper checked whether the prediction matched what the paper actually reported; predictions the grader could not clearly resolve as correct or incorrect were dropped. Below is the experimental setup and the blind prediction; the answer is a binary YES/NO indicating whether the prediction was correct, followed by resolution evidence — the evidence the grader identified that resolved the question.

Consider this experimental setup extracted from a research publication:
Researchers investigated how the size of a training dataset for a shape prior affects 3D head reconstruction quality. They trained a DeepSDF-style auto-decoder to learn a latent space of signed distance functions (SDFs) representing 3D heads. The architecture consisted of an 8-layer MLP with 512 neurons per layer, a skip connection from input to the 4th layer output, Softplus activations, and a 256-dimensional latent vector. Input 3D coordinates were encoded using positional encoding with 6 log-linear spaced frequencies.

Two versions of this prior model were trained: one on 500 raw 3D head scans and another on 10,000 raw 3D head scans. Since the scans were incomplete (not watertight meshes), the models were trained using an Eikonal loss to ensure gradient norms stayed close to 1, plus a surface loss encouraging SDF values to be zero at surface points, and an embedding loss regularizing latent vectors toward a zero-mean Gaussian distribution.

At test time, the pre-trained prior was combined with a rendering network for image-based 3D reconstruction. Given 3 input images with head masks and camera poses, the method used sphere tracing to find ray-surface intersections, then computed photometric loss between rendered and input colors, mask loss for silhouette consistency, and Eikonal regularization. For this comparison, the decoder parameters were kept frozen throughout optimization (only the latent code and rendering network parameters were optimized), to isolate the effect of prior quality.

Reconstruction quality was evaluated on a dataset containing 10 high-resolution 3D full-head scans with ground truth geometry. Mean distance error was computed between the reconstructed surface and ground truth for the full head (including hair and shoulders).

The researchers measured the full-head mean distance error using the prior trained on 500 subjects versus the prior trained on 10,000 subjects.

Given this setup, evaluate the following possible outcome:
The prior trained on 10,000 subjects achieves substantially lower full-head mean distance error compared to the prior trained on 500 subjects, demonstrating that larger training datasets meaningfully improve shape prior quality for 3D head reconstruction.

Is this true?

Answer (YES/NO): YES